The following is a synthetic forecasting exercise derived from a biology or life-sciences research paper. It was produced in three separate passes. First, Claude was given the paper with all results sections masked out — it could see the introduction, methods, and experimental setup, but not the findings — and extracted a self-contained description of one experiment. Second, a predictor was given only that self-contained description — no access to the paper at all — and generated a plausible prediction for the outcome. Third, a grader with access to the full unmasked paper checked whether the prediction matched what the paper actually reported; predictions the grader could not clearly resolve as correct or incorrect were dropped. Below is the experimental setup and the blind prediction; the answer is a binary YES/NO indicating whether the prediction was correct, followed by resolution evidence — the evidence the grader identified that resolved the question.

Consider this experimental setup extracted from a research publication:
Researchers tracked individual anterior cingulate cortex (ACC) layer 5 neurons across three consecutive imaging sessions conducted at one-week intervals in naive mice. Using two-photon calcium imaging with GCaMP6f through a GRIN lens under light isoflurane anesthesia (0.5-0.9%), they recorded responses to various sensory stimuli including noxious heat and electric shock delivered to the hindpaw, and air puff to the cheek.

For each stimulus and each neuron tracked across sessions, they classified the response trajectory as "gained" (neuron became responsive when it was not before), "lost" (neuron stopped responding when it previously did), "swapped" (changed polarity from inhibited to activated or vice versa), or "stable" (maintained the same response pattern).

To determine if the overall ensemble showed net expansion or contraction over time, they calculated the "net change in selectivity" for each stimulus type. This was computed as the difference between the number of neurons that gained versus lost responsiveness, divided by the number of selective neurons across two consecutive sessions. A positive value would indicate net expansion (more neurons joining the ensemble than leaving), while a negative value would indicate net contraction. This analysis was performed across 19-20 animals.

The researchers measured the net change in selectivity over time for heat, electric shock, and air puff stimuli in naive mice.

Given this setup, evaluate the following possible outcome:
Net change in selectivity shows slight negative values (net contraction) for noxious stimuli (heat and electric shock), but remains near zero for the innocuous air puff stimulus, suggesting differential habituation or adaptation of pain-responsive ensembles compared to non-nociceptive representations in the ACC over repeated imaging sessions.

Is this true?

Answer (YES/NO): NO